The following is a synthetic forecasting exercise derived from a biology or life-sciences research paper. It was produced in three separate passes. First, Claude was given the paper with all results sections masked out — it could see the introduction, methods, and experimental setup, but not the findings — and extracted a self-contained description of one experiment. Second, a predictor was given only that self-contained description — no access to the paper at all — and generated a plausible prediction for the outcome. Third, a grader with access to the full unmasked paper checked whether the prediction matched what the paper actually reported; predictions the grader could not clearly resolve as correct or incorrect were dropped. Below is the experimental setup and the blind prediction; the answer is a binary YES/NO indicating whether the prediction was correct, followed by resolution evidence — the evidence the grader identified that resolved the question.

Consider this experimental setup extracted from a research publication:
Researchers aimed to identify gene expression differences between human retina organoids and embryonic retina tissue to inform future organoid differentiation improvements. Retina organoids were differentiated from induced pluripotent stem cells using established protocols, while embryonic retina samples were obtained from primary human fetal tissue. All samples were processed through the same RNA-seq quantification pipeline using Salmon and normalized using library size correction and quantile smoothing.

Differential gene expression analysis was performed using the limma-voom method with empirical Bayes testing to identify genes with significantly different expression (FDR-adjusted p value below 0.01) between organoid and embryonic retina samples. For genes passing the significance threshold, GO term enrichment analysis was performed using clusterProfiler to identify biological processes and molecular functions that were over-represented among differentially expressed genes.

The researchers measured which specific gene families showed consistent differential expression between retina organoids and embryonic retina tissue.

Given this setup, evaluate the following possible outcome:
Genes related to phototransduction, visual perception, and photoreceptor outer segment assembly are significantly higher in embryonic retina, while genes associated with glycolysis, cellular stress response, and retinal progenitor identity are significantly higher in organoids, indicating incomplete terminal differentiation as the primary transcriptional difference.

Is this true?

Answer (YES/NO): NO